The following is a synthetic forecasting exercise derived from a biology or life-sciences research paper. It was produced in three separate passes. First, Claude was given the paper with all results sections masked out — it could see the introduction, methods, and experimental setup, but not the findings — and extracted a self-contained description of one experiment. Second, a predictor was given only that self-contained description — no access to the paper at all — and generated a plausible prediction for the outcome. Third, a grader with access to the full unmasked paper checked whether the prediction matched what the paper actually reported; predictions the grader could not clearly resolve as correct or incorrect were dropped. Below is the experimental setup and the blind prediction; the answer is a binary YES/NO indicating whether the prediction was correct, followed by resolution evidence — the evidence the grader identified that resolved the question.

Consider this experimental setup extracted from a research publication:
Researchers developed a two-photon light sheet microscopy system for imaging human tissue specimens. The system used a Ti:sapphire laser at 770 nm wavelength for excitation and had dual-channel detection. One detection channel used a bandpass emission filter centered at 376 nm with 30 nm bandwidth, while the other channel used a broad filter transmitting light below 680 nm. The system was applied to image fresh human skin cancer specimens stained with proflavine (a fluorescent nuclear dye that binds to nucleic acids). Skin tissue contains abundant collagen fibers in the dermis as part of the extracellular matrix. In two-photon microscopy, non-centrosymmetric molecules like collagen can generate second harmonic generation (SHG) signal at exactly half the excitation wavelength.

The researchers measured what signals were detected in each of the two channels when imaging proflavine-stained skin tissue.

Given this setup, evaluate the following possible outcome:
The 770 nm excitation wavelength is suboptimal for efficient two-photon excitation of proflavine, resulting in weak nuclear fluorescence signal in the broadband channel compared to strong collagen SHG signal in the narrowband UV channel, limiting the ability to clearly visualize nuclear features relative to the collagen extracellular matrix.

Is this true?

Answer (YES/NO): NO